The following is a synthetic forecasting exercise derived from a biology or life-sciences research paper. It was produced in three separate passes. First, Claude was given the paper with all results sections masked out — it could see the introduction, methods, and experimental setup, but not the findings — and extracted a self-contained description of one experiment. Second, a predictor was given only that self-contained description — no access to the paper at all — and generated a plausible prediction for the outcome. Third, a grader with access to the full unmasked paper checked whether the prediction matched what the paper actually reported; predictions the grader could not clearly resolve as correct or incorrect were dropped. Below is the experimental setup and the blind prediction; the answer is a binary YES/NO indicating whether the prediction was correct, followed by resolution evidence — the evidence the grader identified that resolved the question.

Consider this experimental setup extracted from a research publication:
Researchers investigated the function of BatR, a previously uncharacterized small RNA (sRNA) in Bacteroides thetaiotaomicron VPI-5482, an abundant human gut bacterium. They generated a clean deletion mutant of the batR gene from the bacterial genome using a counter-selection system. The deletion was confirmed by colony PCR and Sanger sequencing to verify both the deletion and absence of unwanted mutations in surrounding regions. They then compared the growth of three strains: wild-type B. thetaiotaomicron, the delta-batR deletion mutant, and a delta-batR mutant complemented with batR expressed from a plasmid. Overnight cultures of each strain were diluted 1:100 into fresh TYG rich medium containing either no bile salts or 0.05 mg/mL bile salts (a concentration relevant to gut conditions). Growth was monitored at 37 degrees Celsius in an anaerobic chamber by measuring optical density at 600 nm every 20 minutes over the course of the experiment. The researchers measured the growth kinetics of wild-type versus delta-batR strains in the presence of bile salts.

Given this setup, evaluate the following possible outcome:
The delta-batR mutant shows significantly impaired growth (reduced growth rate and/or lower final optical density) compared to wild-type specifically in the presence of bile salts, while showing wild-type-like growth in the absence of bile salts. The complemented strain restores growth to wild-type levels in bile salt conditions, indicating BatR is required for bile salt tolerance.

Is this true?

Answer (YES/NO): NO